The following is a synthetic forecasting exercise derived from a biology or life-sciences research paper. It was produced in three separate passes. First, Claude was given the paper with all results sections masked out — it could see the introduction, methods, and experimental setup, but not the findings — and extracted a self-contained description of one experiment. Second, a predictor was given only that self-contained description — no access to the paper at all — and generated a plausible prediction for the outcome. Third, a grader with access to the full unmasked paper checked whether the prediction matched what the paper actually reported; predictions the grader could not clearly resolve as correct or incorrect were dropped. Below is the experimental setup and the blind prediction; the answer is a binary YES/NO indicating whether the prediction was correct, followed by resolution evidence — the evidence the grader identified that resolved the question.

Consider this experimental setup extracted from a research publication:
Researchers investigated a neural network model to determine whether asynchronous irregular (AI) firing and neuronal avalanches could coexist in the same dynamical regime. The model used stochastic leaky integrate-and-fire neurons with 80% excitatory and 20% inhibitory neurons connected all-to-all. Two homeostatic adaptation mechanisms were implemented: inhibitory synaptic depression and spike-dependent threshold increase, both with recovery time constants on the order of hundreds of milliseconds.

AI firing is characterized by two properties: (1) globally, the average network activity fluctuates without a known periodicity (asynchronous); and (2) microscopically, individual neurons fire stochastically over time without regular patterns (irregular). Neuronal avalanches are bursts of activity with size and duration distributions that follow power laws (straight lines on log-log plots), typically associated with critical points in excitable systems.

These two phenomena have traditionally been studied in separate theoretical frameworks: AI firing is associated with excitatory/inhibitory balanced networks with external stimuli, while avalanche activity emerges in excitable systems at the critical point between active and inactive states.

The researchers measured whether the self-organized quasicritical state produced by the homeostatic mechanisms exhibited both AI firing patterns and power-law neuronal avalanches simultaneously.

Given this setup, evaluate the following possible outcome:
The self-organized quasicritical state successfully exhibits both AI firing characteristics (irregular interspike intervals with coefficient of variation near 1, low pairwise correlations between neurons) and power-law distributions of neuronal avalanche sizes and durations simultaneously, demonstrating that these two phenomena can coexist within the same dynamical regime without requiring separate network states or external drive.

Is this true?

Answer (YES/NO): NO